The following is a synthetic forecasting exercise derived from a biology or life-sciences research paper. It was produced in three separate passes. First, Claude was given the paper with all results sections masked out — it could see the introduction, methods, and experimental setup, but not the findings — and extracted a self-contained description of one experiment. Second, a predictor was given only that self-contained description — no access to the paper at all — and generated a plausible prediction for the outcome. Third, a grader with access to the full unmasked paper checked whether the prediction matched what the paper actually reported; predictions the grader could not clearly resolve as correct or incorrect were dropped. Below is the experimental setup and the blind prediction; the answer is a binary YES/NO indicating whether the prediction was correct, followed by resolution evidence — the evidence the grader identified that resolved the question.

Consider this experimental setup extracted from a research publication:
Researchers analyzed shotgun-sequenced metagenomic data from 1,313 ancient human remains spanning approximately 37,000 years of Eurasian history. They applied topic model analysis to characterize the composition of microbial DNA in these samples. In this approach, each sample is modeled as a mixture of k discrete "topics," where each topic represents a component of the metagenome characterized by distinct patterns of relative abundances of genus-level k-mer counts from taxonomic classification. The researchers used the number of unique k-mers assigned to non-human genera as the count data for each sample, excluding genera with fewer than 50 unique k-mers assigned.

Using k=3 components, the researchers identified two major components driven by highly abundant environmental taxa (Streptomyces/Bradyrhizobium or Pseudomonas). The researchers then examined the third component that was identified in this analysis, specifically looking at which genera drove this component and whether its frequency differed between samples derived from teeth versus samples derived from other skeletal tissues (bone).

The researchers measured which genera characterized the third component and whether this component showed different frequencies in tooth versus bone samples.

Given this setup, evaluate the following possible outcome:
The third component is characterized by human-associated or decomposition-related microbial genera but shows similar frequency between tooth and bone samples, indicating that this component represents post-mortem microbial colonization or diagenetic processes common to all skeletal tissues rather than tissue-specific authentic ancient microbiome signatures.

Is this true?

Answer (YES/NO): NO